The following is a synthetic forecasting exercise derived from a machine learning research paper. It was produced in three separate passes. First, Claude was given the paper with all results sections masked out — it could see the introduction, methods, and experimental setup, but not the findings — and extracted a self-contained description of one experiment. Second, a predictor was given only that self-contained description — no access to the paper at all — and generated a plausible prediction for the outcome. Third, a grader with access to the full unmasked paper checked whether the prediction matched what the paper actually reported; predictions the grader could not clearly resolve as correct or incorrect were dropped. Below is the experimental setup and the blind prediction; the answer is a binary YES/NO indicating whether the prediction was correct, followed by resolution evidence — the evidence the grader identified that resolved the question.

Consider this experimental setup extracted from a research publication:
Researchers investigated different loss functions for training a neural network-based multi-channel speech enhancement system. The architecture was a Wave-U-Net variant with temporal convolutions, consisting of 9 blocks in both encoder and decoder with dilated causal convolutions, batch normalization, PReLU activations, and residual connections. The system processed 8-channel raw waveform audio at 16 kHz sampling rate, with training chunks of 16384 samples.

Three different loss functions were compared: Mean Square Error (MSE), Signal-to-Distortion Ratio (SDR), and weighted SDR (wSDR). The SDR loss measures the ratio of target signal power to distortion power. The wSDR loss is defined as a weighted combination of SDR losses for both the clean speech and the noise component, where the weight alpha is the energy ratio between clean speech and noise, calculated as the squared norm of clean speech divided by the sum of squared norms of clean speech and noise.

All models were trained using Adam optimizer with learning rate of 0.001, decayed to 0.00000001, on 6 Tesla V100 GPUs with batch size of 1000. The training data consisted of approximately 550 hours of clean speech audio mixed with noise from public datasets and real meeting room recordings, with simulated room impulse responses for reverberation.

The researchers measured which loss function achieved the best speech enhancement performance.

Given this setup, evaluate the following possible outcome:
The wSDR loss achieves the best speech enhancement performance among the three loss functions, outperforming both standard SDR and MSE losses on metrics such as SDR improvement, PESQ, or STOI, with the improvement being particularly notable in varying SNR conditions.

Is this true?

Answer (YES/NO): NO